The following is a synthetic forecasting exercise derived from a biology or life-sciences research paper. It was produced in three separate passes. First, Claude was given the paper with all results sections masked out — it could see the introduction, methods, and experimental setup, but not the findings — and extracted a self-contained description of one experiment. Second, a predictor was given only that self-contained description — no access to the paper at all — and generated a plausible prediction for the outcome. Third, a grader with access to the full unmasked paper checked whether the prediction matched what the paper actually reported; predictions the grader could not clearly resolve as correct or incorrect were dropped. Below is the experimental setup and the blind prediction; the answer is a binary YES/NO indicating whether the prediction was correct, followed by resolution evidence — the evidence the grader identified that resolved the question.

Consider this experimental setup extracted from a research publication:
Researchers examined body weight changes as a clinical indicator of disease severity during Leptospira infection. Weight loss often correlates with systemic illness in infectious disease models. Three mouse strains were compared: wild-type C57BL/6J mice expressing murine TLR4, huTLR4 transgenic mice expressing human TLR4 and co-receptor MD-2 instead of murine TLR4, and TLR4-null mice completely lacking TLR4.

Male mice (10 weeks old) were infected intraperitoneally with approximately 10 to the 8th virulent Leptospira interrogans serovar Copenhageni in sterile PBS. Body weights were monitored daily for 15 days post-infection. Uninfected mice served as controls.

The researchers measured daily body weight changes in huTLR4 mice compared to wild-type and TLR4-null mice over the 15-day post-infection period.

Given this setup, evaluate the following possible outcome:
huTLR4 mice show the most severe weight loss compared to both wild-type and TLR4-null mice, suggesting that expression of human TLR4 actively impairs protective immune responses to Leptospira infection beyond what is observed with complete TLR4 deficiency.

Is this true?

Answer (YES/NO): NO